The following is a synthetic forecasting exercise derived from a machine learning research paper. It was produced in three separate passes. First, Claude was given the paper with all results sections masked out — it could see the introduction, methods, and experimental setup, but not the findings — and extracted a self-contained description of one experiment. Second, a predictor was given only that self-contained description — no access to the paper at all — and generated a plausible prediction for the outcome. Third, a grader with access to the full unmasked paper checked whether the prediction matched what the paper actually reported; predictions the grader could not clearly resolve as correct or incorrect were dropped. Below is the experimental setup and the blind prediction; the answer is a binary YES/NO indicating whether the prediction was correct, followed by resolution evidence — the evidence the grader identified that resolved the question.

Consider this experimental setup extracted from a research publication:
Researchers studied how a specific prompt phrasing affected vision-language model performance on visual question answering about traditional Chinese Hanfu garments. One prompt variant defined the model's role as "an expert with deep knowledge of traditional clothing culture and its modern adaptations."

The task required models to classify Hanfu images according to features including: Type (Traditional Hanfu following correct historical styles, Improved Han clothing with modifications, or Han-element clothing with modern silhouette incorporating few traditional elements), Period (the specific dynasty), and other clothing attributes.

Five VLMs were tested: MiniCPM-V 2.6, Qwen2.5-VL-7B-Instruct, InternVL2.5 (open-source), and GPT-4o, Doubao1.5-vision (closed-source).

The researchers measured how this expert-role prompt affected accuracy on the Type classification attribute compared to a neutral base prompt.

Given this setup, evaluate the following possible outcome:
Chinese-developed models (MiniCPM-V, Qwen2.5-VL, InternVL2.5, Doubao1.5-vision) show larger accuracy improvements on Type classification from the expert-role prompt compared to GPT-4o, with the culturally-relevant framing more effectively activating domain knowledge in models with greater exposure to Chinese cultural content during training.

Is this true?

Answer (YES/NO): NO